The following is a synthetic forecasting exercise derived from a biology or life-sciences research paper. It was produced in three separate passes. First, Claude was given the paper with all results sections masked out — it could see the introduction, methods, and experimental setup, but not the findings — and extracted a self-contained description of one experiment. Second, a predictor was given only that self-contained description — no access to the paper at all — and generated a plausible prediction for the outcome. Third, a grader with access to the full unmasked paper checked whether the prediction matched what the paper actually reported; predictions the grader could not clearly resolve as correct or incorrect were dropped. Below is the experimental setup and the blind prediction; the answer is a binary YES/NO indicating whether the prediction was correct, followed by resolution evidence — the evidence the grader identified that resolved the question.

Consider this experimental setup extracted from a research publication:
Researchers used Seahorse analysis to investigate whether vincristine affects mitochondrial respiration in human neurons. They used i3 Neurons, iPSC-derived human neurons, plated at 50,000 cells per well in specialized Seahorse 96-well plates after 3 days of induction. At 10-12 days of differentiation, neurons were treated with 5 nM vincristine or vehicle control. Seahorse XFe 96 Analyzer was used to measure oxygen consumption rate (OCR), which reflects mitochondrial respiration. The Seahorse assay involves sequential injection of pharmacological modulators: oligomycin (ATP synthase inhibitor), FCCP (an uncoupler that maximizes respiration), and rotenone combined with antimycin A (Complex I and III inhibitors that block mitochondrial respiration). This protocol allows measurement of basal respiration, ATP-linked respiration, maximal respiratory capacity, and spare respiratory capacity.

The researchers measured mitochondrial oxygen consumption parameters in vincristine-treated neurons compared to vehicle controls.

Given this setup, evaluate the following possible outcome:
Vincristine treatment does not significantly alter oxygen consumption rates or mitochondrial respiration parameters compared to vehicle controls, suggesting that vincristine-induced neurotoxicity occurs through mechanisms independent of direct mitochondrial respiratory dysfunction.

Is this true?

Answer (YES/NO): NO